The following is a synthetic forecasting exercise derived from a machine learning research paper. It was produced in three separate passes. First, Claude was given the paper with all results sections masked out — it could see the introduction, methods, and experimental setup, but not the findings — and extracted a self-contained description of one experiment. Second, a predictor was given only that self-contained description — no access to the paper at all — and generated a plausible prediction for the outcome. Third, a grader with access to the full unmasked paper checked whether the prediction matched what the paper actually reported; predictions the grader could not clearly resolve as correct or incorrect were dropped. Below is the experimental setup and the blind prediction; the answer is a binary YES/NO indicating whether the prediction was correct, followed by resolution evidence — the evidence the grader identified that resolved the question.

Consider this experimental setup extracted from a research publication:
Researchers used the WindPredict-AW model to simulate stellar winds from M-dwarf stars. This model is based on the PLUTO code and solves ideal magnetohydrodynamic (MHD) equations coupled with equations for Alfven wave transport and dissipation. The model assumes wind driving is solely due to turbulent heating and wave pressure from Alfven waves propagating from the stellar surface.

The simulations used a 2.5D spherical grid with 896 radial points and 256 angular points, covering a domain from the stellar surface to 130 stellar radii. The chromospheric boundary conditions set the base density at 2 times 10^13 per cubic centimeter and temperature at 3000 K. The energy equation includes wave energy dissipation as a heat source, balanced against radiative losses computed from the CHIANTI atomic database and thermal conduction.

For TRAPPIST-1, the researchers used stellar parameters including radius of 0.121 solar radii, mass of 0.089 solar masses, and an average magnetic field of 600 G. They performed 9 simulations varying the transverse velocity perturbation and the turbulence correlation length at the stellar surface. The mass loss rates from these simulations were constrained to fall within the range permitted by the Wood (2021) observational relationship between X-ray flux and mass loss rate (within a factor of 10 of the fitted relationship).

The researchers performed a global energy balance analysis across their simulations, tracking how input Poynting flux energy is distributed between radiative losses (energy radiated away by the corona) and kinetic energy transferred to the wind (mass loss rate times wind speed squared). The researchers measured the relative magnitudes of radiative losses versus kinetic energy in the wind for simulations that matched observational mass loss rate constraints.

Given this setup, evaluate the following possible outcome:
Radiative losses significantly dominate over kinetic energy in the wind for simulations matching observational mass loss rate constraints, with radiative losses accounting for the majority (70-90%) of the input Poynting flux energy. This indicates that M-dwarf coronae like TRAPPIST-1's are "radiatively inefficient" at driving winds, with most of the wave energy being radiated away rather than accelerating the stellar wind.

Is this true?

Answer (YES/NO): YES